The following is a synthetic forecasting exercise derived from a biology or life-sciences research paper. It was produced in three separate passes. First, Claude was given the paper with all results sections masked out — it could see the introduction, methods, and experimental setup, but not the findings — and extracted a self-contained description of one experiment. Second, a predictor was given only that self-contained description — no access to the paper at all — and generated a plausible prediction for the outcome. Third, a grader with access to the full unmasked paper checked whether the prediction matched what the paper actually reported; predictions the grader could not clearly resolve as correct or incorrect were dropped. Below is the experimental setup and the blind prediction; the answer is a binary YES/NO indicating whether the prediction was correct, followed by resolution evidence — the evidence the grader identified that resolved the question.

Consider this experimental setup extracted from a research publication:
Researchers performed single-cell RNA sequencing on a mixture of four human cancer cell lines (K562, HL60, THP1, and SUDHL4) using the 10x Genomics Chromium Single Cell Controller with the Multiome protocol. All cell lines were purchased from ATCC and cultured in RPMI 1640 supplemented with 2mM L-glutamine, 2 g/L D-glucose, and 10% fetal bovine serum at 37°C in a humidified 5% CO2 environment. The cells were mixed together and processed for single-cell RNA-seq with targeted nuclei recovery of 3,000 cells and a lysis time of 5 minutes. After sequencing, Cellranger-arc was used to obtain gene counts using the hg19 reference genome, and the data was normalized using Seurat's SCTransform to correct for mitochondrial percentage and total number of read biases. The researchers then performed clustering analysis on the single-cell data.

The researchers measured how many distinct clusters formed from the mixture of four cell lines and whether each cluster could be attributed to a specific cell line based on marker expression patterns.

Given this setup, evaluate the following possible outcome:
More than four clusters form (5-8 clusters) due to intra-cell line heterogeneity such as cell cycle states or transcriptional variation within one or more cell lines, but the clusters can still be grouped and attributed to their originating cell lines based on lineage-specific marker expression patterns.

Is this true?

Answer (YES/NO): NO